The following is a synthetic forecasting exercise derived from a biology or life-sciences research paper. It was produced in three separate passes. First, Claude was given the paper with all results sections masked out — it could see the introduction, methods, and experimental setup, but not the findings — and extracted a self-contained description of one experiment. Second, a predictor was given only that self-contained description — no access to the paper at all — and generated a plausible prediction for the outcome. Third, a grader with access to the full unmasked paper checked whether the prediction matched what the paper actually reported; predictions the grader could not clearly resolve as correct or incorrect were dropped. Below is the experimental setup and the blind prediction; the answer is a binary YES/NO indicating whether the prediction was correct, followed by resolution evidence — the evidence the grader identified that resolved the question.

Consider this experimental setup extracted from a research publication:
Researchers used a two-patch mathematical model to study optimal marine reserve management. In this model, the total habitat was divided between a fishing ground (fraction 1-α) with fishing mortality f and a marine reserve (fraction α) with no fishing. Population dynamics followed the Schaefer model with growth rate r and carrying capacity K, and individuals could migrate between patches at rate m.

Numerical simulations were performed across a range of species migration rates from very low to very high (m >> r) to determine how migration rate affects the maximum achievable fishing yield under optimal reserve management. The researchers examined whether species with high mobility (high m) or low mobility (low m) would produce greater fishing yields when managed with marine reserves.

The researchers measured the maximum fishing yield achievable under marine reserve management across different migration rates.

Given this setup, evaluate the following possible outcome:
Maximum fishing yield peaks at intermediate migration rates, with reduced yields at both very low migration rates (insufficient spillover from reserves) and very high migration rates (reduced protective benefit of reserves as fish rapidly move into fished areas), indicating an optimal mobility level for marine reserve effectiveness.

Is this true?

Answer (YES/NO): NO